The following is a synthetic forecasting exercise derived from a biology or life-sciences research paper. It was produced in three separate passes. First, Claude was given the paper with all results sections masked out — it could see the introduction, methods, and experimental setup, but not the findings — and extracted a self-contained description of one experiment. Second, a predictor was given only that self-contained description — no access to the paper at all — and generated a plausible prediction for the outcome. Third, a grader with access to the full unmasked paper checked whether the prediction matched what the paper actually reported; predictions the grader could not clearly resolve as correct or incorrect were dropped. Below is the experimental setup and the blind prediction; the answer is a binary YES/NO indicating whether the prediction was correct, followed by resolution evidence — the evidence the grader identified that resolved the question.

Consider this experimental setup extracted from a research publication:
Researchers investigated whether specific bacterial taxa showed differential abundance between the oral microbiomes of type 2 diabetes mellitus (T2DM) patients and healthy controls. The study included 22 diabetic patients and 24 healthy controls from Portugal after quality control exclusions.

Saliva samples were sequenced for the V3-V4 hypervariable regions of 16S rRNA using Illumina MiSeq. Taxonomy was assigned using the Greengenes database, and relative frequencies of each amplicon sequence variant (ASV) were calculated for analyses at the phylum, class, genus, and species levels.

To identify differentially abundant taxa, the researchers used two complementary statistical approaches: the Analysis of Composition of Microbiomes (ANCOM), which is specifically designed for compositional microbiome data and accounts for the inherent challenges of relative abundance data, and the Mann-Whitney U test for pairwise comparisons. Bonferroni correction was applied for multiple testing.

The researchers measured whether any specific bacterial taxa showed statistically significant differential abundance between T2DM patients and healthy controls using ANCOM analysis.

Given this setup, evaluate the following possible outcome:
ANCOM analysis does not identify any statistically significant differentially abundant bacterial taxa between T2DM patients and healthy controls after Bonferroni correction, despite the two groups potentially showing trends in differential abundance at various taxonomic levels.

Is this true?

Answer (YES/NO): NO